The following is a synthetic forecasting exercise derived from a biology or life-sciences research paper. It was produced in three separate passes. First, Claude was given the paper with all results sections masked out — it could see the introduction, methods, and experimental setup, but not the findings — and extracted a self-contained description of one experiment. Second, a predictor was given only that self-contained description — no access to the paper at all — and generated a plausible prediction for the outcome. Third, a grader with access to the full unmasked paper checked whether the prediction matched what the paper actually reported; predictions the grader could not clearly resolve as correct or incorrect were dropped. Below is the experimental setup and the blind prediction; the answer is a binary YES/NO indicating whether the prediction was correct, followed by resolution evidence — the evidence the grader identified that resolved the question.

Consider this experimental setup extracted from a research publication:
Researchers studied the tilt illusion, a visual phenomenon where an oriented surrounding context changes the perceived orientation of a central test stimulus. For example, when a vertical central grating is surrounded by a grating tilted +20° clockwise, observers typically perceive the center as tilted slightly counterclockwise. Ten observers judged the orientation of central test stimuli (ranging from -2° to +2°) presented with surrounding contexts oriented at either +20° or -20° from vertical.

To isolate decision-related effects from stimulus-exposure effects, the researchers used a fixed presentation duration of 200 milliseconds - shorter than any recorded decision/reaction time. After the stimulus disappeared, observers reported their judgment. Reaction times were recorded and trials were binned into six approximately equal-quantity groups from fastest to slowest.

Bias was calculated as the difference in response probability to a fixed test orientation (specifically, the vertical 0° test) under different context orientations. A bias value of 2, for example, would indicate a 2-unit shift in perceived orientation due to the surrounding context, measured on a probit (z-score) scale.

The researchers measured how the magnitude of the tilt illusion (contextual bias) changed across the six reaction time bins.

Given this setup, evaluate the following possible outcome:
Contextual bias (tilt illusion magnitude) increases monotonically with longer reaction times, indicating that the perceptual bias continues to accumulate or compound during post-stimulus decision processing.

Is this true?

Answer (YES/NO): NO